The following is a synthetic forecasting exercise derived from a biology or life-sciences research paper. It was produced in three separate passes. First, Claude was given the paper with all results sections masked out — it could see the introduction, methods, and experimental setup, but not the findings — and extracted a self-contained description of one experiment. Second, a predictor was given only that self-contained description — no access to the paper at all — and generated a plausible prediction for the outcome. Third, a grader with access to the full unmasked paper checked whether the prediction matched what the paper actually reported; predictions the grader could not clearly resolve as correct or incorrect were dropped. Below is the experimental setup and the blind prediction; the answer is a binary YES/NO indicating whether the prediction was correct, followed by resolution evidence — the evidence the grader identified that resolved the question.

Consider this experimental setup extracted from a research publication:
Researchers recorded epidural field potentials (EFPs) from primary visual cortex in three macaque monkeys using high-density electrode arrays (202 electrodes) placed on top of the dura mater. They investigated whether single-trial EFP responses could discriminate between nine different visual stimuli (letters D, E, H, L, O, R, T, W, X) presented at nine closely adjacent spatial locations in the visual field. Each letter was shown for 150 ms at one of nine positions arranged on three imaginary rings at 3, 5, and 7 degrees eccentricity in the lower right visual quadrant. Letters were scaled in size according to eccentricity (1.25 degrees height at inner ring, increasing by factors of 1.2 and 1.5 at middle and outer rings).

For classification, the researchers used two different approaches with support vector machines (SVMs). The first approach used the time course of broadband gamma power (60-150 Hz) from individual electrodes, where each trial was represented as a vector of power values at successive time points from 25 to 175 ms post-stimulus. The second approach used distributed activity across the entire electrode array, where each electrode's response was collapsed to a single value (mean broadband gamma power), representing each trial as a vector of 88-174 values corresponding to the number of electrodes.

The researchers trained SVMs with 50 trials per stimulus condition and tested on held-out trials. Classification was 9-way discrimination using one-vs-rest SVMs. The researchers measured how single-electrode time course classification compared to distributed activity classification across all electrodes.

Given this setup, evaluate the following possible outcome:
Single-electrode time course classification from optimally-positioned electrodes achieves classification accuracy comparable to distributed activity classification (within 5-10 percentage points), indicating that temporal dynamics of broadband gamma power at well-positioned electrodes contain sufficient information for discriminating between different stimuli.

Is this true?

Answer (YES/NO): NO